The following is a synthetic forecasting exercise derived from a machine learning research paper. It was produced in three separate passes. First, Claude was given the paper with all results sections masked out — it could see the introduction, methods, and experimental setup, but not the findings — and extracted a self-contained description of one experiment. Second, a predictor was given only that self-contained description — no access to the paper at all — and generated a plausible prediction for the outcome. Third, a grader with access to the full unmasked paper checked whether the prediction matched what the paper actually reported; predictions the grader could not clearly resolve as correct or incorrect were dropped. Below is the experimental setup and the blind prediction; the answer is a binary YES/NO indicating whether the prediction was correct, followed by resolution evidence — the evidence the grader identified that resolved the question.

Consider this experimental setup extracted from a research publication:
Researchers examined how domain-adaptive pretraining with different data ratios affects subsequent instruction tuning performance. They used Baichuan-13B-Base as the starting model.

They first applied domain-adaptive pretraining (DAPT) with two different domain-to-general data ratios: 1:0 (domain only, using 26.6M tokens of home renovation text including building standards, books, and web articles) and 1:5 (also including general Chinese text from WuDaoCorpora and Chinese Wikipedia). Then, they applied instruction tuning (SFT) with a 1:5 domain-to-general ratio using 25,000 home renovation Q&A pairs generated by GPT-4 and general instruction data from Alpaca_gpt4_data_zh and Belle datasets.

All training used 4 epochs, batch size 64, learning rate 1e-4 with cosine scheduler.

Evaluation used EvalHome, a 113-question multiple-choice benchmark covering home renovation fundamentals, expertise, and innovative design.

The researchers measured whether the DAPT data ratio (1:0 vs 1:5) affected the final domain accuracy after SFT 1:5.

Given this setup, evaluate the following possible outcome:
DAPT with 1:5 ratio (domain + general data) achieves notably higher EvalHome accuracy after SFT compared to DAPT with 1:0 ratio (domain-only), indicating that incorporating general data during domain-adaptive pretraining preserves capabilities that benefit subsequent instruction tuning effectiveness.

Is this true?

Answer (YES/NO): NO